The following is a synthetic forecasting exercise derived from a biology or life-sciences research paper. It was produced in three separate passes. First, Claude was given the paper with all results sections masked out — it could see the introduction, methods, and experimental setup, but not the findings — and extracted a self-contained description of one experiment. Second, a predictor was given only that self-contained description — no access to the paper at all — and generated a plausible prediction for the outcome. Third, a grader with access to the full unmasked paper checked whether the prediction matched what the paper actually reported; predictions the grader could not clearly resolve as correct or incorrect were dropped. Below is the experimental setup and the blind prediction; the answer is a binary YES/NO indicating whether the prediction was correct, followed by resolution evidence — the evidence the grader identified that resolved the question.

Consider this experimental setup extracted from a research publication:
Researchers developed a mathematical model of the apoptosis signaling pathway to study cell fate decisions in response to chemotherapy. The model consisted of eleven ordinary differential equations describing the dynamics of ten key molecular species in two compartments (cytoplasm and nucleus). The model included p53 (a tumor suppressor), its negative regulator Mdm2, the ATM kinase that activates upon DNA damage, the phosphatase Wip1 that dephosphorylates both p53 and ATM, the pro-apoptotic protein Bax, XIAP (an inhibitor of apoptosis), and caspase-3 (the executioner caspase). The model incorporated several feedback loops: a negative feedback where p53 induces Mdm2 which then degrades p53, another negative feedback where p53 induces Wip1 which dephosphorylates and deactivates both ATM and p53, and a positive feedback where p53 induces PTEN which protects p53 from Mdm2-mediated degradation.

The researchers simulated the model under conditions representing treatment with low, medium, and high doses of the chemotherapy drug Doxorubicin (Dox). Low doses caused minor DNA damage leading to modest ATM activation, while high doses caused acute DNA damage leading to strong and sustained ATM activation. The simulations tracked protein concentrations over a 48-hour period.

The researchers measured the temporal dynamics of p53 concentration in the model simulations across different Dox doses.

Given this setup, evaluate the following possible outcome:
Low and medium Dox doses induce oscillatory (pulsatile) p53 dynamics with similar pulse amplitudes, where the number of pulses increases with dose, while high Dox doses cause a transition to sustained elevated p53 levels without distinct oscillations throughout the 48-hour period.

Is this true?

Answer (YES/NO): NO